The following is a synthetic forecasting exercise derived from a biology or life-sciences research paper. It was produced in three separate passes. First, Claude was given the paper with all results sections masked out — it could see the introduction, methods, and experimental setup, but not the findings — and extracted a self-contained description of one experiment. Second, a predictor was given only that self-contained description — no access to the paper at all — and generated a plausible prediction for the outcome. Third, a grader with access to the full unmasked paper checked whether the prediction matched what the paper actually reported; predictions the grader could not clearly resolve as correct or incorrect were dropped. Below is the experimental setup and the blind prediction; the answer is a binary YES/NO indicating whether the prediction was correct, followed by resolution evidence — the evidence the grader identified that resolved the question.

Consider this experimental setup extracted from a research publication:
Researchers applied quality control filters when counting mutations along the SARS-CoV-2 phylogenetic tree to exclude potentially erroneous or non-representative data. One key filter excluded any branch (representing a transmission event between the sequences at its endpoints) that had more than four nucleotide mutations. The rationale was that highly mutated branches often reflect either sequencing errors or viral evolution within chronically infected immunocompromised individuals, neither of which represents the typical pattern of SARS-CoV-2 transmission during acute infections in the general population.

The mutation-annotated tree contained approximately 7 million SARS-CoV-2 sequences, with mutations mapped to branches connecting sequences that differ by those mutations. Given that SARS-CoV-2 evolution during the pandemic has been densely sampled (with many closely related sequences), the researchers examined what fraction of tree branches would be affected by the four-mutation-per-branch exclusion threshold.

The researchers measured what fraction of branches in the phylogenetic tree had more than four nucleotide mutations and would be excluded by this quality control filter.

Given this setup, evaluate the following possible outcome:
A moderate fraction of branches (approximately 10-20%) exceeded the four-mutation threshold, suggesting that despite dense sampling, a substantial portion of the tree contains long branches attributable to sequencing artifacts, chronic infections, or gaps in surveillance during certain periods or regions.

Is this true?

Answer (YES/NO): NO